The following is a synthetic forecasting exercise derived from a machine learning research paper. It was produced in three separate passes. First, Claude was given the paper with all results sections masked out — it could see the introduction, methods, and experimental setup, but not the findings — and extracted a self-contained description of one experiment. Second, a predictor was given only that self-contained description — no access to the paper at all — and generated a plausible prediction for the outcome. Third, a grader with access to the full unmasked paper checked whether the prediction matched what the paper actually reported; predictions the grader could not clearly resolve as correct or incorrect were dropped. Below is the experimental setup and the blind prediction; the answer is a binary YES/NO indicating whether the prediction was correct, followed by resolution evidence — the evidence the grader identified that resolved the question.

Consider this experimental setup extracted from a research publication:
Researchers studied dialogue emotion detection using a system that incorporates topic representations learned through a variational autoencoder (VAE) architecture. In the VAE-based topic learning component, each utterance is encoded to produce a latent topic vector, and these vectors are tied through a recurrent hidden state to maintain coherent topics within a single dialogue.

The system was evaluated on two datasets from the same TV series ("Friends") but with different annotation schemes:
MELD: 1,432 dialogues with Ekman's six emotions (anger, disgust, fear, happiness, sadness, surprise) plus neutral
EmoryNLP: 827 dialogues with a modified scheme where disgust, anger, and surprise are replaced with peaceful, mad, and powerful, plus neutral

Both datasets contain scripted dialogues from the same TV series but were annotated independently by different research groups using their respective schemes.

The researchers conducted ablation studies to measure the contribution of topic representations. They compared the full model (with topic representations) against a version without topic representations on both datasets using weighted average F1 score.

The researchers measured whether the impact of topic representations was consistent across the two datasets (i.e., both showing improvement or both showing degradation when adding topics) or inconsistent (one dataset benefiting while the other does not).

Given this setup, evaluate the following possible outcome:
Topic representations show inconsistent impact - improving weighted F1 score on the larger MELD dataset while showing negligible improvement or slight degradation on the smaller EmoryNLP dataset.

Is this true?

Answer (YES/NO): NO